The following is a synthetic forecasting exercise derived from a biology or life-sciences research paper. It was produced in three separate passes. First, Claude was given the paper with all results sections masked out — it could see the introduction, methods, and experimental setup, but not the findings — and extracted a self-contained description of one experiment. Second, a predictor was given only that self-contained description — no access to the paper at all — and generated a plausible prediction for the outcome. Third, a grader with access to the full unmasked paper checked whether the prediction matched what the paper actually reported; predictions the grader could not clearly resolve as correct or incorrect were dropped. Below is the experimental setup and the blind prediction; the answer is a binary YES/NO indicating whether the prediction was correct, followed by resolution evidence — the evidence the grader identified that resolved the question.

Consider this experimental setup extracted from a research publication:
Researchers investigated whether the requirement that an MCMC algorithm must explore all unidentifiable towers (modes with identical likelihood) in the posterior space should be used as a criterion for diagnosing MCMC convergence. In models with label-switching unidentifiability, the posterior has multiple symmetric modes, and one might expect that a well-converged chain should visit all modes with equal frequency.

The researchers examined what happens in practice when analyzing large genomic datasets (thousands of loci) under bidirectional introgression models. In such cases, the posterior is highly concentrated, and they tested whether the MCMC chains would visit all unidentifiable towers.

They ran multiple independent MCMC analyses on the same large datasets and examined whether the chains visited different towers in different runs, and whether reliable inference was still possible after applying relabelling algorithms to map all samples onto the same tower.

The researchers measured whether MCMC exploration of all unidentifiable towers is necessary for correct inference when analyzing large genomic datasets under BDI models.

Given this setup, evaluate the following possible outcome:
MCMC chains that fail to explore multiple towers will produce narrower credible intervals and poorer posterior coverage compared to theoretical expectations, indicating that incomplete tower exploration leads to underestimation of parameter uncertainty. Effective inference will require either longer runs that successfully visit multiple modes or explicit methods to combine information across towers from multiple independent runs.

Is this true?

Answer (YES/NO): NO